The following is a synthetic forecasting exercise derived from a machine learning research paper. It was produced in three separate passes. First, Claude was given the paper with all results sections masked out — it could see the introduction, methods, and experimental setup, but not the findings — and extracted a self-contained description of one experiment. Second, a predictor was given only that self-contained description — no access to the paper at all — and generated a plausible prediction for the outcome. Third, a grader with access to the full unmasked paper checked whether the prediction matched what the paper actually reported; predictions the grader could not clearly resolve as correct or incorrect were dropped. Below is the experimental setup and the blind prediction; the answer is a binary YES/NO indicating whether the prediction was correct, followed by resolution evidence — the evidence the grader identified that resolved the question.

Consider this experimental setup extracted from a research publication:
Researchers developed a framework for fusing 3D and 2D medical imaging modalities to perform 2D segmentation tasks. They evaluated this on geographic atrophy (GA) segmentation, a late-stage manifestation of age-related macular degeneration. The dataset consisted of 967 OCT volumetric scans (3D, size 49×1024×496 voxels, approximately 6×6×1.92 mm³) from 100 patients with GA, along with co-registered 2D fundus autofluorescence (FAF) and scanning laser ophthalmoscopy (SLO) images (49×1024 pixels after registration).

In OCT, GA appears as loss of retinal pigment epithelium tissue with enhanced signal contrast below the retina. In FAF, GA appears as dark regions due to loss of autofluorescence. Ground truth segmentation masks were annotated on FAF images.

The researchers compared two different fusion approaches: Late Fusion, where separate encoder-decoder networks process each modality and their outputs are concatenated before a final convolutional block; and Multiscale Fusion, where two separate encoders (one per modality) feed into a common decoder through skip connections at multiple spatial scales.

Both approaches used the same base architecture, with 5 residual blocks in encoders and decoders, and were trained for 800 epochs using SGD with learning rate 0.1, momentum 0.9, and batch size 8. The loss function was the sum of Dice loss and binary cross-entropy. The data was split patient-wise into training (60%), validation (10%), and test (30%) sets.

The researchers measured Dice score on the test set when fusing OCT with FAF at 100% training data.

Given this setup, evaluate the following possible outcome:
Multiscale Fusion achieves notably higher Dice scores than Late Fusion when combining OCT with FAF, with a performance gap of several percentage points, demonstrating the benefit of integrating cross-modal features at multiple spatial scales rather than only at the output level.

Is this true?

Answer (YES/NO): NO